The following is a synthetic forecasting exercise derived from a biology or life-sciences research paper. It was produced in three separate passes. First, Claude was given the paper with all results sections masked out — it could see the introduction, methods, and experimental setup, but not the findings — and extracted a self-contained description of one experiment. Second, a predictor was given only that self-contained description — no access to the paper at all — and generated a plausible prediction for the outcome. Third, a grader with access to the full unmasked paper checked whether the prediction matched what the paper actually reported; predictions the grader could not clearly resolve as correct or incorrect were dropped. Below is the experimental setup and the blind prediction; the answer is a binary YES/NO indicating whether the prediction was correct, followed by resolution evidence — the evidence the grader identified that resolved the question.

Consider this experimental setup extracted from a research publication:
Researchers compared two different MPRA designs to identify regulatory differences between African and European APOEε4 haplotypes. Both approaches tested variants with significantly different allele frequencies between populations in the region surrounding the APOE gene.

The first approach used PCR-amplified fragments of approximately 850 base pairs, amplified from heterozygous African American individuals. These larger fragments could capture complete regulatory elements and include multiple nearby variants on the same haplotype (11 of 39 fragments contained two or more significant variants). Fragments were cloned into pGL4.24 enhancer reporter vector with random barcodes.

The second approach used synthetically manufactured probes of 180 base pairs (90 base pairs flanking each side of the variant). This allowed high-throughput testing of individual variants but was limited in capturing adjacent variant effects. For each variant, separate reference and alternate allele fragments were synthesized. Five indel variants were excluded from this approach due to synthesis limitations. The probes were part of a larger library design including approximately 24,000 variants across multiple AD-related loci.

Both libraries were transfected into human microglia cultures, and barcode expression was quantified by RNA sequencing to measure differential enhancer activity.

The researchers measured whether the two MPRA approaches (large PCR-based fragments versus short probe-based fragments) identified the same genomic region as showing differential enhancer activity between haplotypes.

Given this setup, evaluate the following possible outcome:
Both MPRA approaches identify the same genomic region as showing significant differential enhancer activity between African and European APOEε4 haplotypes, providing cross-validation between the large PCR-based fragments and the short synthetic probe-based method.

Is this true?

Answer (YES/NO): YES